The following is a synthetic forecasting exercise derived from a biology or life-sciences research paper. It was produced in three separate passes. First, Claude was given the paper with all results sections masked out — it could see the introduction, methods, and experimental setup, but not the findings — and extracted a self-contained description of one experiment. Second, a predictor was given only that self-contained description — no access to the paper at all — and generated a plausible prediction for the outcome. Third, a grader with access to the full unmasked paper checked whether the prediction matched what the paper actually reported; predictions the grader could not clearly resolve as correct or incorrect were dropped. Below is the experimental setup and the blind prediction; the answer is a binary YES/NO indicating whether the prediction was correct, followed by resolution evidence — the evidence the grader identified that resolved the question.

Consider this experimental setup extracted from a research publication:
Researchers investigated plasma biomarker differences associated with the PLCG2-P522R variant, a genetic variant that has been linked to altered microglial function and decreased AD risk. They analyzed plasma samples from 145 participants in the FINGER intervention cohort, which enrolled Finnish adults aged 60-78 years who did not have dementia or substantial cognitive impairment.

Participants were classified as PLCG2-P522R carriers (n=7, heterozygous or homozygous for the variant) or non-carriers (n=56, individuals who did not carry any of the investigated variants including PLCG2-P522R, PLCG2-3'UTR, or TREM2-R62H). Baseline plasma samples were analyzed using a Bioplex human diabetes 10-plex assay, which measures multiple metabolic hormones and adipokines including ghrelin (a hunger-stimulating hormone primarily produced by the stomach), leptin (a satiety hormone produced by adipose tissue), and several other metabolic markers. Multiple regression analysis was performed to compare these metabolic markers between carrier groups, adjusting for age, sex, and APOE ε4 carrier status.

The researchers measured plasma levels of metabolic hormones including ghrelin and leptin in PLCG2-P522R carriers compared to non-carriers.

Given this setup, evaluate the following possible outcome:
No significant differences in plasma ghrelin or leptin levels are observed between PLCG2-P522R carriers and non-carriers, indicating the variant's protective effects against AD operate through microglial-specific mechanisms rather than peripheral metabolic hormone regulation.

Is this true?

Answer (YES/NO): NO